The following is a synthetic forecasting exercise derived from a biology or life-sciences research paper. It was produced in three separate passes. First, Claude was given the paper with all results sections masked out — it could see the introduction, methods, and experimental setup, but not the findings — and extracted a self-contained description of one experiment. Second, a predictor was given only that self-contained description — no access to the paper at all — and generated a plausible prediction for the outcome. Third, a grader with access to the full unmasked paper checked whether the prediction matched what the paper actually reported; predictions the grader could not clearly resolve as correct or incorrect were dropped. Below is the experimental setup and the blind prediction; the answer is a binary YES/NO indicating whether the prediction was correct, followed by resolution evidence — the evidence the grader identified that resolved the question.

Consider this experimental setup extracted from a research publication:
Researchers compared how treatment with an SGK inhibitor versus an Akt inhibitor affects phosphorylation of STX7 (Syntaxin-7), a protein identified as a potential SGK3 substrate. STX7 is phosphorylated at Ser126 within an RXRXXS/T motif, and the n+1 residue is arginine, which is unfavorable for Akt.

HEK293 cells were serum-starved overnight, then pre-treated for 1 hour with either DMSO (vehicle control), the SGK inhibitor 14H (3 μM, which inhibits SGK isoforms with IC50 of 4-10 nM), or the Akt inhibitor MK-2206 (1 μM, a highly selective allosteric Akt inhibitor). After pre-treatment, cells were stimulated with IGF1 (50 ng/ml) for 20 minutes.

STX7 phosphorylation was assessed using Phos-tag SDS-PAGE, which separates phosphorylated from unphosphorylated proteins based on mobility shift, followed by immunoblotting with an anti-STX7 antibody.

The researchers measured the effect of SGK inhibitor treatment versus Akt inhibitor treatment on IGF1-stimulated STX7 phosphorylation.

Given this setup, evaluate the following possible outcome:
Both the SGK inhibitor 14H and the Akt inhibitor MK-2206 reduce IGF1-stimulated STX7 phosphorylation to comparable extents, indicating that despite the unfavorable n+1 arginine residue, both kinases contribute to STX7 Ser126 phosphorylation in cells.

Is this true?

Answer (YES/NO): NO